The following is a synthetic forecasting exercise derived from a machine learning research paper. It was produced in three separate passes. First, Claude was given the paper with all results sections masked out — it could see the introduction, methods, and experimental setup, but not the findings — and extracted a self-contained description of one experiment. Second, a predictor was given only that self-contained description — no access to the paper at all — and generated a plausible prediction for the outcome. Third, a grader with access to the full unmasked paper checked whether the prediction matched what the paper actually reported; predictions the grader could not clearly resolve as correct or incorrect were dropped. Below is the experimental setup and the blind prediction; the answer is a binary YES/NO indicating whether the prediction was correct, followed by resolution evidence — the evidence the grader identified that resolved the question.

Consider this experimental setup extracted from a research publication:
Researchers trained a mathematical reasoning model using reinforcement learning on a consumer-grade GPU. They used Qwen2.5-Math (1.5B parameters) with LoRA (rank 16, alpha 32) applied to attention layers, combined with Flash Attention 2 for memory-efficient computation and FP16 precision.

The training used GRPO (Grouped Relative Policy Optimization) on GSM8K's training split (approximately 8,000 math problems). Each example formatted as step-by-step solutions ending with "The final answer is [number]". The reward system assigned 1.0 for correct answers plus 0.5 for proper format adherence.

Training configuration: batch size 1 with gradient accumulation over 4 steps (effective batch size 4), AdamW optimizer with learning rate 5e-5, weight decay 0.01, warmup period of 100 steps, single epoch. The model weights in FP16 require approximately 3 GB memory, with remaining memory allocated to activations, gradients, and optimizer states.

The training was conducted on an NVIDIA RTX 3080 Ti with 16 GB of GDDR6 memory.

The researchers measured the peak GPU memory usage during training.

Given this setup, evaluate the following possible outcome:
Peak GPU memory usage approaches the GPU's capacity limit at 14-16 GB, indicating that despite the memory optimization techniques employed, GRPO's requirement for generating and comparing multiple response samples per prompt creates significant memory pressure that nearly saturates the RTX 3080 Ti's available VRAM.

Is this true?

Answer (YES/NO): YES